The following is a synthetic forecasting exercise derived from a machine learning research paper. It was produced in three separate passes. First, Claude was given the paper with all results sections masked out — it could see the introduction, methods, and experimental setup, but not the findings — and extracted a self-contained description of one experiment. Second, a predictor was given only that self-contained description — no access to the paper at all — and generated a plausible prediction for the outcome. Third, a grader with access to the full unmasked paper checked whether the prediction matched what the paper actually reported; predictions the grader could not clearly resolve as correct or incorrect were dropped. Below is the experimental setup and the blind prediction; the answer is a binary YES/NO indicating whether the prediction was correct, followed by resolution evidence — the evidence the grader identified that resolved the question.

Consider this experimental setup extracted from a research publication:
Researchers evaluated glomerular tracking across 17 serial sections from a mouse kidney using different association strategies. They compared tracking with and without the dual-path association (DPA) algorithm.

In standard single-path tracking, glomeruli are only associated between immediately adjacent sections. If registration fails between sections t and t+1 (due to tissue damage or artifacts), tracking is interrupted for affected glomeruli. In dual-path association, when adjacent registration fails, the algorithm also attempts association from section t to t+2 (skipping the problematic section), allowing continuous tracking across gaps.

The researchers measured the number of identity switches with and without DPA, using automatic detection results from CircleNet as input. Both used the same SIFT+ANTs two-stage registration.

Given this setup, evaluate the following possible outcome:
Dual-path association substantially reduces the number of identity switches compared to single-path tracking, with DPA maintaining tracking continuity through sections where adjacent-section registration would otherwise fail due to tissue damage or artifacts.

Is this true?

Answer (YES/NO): YES